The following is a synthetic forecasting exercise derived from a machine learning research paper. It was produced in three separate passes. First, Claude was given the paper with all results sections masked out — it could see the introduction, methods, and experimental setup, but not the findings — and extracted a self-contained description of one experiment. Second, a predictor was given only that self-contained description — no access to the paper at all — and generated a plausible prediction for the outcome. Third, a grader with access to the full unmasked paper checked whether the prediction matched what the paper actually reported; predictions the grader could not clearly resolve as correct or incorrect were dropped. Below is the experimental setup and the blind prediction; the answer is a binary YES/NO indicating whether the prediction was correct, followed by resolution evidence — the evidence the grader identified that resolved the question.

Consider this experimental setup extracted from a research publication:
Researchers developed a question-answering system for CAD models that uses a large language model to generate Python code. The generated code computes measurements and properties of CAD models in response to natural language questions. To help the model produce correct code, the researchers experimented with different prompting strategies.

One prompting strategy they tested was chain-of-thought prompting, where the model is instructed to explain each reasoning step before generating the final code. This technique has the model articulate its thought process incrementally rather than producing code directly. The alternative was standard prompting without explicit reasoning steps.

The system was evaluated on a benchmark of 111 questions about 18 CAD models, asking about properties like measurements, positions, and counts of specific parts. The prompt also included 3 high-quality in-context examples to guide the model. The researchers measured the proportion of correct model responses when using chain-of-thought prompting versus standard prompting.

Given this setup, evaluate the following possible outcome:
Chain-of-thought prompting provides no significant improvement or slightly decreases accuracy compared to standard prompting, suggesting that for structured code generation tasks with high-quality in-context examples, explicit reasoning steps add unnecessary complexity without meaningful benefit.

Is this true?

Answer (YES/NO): NO